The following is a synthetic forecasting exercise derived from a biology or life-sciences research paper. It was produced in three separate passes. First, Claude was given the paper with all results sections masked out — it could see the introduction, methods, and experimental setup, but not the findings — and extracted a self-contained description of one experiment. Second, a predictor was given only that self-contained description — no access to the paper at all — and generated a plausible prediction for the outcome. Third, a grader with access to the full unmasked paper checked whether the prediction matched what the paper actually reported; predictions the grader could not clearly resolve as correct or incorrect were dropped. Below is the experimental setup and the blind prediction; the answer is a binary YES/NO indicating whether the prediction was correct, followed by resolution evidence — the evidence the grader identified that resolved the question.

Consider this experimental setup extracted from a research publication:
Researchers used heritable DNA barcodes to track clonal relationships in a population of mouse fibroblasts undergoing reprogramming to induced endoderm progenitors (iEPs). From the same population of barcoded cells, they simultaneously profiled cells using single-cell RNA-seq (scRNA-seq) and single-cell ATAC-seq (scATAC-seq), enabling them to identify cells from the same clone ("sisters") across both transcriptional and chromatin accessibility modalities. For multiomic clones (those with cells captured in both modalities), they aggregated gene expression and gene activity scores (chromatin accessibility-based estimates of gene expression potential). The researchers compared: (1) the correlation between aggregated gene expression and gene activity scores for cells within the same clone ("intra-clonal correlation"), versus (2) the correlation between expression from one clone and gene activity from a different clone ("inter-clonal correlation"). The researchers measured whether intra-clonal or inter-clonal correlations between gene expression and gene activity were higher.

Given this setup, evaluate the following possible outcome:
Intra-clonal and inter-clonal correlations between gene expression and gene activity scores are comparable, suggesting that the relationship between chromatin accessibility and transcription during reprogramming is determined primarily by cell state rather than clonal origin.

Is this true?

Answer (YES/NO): NO